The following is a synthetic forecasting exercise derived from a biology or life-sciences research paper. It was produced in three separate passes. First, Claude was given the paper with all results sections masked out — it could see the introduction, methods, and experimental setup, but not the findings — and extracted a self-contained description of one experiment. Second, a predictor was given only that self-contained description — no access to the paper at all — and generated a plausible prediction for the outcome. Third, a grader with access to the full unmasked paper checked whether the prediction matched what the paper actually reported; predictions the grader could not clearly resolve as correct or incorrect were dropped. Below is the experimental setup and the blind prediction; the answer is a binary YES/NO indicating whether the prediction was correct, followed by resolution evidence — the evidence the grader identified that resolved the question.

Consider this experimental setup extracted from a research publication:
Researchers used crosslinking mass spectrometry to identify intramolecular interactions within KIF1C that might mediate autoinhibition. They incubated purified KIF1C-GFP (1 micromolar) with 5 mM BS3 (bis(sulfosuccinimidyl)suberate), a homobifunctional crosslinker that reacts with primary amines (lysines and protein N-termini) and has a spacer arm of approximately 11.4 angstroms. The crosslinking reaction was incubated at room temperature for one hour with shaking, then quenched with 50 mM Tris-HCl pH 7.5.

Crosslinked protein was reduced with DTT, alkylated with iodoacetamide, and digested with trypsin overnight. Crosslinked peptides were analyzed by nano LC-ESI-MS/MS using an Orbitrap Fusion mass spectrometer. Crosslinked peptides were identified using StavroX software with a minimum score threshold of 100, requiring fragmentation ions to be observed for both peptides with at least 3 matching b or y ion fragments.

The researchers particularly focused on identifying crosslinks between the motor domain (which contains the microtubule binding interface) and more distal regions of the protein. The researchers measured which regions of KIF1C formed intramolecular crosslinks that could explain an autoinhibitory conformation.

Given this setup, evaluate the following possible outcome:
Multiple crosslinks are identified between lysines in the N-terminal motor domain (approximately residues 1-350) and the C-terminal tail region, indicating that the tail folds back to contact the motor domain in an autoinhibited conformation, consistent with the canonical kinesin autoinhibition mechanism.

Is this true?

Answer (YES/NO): NO